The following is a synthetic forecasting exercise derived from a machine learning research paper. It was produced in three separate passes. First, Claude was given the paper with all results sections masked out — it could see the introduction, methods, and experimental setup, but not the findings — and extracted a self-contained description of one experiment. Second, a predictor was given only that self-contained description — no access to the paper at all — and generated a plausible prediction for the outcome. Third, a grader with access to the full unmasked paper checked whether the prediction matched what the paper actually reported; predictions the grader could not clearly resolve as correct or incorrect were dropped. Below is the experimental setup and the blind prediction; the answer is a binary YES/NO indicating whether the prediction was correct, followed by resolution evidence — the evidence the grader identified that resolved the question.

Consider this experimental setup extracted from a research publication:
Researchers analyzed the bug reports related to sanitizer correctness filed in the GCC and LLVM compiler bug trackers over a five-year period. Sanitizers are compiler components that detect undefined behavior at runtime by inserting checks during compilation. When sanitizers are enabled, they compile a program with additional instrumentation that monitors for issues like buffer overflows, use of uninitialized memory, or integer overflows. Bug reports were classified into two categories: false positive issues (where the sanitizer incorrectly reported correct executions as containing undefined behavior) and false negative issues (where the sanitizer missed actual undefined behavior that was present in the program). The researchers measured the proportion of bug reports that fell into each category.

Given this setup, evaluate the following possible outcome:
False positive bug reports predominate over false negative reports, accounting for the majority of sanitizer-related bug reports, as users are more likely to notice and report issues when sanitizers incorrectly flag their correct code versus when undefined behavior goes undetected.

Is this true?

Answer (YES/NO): YES